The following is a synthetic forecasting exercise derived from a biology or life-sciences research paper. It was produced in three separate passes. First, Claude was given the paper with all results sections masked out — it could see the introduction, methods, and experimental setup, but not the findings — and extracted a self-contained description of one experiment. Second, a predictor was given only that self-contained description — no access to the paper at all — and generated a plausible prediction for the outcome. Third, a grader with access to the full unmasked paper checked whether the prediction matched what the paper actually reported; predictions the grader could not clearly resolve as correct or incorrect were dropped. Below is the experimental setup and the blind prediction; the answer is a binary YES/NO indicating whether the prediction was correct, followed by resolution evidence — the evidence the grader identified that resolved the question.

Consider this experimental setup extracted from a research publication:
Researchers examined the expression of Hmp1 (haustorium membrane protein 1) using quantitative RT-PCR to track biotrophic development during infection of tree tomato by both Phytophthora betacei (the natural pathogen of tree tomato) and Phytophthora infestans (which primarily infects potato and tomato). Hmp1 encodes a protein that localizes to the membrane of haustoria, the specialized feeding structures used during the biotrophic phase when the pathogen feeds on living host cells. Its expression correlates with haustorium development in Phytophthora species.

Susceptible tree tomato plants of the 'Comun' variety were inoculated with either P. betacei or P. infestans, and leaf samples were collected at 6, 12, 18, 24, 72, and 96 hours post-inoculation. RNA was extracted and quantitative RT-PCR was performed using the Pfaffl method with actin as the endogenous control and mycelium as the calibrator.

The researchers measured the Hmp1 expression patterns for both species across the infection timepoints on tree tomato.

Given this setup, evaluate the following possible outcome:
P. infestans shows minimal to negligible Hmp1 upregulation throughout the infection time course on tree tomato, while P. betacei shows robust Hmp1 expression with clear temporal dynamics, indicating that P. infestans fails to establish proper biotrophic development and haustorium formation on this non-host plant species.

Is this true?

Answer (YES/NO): NO